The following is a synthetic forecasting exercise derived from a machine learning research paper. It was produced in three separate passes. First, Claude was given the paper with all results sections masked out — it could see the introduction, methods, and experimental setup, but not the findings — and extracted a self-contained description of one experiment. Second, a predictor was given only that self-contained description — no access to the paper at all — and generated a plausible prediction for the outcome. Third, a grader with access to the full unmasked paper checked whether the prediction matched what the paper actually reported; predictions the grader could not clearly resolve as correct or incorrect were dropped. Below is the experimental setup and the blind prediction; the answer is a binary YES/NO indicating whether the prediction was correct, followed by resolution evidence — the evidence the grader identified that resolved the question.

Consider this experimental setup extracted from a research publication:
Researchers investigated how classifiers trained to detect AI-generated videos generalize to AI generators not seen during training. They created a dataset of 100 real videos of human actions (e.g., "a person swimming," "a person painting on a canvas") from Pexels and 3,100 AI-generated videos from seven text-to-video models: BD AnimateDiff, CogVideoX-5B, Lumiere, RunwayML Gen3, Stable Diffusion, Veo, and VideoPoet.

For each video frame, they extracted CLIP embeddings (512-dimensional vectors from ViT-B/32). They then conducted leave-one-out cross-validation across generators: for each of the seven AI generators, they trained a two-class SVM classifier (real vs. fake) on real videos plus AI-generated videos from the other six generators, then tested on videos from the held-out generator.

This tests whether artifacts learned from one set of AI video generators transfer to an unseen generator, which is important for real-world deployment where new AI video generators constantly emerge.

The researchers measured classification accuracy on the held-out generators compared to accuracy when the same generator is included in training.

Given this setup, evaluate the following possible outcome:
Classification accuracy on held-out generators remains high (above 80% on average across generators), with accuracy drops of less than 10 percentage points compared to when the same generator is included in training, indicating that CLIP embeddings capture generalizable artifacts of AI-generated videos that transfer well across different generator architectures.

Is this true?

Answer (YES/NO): YES